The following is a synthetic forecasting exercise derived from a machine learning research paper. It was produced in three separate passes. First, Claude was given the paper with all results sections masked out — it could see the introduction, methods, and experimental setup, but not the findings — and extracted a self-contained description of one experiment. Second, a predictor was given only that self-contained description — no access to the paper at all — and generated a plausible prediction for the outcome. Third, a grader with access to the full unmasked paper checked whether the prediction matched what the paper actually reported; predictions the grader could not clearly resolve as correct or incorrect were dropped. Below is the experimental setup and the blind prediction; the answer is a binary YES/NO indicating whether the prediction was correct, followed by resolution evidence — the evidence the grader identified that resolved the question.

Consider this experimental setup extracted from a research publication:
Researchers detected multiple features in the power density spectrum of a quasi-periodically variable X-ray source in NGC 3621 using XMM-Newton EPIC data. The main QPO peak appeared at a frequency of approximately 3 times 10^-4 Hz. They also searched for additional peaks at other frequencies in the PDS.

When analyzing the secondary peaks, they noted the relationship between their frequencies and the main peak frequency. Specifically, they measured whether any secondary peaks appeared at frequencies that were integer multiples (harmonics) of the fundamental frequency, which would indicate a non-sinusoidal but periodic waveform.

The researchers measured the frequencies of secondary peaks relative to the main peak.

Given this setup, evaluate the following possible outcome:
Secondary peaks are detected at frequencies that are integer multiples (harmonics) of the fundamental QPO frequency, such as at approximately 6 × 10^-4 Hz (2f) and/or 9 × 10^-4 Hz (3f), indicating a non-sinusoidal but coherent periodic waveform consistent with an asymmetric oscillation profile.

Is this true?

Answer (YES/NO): NO